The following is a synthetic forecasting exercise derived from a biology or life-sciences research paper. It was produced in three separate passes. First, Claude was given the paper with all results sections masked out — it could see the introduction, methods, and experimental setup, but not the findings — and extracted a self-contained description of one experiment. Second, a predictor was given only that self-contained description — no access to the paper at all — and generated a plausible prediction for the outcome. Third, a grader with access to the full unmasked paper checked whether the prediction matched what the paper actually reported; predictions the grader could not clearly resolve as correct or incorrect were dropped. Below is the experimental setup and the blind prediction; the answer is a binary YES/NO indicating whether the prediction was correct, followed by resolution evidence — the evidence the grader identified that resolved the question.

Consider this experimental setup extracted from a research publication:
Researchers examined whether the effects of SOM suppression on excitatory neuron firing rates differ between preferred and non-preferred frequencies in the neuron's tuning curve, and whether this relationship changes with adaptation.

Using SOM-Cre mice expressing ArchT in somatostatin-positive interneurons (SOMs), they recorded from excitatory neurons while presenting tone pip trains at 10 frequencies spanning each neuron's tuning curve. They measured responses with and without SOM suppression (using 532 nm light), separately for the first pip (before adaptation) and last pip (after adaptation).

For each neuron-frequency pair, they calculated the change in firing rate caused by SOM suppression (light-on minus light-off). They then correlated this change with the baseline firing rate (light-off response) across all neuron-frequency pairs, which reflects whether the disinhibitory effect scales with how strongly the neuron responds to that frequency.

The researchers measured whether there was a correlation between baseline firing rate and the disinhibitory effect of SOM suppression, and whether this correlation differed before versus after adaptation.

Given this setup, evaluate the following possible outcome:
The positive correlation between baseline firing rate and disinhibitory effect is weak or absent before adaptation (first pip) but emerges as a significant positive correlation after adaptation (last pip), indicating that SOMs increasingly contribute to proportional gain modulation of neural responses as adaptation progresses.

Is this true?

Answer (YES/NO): YES